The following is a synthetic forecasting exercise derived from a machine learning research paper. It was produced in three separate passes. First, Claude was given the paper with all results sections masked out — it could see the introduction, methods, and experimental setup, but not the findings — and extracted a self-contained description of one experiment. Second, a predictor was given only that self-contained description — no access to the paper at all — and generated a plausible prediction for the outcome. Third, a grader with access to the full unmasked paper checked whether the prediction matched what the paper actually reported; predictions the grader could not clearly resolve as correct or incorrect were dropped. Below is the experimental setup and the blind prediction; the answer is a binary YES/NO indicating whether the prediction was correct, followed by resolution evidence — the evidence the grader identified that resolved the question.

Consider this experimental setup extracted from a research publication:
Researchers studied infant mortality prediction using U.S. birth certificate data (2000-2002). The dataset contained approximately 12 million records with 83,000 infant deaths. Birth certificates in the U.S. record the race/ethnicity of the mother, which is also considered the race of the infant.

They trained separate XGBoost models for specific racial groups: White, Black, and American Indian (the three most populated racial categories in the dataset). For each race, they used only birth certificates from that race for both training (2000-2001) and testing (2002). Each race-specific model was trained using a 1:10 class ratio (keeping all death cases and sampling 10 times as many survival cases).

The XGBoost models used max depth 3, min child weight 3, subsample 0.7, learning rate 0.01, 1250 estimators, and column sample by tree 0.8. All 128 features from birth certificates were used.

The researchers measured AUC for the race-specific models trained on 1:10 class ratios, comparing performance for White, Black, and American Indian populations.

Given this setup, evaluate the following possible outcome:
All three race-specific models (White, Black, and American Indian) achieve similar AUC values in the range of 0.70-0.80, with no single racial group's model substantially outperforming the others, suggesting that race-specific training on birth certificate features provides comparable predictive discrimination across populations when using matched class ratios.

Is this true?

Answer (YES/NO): NO